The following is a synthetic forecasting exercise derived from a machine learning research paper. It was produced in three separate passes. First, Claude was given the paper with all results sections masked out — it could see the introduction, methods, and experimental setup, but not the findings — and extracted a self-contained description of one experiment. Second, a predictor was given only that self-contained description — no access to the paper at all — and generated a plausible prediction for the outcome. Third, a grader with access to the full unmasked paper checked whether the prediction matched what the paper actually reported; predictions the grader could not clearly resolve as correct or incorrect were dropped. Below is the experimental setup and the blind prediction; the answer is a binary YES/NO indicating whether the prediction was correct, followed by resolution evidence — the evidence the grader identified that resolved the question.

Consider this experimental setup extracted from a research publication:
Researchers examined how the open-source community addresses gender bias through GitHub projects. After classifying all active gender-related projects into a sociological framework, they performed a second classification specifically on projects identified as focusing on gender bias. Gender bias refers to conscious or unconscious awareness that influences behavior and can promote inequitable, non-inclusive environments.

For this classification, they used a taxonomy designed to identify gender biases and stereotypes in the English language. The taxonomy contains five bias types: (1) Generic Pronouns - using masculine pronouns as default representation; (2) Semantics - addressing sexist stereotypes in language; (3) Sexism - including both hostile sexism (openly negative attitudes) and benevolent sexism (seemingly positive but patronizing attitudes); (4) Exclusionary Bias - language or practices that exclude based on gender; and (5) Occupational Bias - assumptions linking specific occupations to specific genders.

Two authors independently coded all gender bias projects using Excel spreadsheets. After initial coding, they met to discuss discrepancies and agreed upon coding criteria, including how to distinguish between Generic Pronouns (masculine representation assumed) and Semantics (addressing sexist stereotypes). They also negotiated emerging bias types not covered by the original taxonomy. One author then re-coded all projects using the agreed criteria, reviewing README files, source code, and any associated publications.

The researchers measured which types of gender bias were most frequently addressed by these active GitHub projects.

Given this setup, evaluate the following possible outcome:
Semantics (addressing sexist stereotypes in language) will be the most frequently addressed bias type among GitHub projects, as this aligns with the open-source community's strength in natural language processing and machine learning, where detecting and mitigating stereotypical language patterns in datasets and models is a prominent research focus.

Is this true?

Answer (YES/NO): NO